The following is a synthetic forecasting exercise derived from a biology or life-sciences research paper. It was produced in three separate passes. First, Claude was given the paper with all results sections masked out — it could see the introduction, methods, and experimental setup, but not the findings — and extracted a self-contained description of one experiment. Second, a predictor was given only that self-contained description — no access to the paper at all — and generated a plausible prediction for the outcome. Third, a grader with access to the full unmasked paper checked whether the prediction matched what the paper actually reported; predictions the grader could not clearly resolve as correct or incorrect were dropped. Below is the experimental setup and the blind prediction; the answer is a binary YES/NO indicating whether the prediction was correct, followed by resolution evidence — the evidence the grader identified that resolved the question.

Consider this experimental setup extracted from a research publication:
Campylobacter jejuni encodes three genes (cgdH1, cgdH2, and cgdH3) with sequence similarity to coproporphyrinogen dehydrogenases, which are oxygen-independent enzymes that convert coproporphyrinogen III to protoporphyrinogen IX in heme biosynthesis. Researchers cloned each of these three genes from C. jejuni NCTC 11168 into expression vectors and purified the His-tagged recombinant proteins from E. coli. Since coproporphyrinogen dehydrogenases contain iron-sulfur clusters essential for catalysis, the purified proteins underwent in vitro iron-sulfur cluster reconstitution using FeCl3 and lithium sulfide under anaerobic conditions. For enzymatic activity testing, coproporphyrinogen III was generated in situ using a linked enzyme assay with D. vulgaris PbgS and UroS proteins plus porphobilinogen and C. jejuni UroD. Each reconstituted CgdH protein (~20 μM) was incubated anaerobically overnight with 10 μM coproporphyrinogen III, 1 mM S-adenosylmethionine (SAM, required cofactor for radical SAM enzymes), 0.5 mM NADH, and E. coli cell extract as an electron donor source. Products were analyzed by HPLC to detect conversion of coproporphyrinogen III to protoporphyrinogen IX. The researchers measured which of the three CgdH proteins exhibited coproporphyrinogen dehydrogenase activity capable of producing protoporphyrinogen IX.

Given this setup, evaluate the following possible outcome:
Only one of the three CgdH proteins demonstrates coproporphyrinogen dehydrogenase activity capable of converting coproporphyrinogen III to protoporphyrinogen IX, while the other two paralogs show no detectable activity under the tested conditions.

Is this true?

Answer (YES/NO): NO